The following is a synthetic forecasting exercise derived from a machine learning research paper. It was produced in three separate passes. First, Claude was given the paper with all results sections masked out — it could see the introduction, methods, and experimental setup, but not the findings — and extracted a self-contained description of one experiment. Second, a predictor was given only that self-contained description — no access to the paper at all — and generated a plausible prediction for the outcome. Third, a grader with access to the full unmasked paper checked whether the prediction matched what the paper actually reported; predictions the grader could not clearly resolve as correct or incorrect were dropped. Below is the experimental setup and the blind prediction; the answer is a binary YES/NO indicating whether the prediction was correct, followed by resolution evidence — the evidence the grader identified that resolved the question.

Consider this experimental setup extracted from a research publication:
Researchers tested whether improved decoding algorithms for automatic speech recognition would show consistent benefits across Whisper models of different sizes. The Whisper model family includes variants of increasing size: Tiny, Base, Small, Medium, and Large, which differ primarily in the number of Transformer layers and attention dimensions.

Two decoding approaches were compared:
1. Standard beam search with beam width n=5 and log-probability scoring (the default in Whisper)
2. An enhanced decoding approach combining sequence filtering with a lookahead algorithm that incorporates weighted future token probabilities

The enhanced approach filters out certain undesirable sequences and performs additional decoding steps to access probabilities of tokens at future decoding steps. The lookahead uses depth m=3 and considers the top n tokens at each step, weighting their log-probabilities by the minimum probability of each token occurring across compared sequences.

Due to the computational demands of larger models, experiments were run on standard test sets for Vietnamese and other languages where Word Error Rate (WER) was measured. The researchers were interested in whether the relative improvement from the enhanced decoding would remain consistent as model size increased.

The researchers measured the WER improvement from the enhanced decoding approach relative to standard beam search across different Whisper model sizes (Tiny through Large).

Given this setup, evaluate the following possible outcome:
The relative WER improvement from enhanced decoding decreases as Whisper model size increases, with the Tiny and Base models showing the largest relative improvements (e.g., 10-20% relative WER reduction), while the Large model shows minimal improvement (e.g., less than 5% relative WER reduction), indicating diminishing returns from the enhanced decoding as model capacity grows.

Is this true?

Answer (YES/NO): NO